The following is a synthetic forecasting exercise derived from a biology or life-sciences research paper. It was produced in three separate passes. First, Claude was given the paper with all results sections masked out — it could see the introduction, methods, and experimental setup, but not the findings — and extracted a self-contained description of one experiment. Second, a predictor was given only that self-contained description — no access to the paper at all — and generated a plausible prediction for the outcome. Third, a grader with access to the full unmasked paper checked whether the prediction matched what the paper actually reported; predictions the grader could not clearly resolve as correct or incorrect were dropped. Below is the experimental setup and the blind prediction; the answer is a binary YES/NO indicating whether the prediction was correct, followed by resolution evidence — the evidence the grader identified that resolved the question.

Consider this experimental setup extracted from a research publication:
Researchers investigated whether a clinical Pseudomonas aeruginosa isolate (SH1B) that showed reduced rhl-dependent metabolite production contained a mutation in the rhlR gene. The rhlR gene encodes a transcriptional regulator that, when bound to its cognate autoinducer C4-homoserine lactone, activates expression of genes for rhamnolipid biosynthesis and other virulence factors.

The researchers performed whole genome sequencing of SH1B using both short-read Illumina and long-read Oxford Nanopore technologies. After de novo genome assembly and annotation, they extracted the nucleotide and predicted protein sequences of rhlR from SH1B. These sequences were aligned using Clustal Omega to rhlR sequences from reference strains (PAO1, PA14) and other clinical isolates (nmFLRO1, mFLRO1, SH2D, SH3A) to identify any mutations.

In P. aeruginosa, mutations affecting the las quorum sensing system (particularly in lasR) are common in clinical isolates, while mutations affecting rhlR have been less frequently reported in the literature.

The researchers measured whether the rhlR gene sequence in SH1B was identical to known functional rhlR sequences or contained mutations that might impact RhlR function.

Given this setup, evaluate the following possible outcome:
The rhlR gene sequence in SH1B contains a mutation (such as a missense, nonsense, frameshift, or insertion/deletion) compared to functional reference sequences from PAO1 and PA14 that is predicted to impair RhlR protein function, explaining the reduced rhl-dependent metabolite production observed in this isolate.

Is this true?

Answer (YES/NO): YES